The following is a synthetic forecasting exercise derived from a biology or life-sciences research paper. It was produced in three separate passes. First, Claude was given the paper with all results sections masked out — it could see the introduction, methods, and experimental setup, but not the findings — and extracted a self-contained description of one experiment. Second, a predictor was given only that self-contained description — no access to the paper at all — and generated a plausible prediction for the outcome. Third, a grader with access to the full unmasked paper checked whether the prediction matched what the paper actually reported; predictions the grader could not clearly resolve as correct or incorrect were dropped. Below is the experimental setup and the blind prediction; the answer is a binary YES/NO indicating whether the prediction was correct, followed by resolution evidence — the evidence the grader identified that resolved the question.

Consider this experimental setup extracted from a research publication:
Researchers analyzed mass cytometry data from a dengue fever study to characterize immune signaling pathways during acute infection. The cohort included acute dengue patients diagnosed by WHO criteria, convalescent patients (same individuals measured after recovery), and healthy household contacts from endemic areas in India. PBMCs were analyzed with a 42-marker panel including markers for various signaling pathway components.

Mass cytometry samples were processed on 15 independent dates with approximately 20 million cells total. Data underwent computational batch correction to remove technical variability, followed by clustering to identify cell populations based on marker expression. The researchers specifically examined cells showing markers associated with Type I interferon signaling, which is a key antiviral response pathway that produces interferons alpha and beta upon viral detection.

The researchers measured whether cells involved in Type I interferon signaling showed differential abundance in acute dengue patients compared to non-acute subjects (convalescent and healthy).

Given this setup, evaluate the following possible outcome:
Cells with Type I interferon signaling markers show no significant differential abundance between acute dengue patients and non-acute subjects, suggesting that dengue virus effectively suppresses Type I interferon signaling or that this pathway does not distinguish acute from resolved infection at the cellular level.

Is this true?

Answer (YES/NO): NO